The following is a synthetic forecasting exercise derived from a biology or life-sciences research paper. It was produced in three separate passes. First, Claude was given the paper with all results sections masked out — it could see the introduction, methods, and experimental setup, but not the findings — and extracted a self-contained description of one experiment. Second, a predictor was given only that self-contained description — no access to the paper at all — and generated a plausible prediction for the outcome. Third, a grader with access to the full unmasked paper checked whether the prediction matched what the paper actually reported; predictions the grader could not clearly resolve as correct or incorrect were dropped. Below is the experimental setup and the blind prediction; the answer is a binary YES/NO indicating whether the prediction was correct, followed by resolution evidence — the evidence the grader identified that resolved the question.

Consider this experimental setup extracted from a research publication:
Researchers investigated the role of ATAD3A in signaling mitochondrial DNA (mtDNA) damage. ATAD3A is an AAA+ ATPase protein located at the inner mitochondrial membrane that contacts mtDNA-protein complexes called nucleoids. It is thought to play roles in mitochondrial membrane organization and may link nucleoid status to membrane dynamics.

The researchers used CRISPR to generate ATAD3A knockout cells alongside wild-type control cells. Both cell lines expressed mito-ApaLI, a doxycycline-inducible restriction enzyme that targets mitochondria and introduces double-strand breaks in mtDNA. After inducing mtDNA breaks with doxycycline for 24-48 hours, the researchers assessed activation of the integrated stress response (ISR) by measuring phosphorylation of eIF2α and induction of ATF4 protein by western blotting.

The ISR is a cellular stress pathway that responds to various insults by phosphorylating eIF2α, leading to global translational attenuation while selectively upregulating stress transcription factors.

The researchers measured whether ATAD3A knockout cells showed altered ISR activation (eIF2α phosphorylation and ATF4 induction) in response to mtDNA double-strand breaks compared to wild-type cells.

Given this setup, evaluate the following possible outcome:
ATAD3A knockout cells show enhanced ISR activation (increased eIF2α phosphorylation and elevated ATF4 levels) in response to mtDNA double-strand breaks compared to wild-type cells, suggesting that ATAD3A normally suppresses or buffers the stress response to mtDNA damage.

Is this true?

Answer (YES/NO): YES